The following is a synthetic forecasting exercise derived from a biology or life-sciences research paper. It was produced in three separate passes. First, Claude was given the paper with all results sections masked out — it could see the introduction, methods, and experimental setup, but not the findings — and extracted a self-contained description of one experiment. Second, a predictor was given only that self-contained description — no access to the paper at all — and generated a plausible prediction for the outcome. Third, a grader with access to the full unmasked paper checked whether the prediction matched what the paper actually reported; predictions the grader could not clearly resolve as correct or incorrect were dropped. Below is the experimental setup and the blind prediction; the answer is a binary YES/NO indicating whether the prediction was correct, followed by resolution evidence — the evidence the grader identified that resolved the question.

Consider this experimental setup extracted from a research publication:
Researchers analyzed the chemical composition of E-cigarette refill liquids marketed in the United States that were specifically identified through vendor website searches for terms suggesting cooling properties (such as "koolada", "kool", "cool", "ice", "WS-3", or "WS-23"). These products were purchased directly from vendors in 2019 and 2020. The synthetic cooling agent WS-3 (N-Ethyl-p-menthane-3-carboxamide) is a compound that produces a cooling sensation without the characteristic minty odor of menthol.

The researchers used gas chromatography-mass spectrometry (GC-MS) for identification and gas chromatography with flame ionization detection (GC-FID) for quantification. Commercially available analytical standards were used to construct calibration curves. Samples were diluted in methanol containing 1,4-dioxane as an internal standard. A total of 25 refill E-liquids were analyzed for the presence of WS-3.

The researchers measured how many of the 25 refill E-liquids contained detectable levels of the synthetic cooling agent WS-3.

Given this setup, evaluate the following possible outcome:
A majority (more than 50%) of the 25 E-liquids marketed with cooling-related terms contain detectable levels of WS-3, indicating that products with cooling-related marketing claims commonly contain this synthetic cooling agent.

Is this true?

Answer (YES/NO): YES